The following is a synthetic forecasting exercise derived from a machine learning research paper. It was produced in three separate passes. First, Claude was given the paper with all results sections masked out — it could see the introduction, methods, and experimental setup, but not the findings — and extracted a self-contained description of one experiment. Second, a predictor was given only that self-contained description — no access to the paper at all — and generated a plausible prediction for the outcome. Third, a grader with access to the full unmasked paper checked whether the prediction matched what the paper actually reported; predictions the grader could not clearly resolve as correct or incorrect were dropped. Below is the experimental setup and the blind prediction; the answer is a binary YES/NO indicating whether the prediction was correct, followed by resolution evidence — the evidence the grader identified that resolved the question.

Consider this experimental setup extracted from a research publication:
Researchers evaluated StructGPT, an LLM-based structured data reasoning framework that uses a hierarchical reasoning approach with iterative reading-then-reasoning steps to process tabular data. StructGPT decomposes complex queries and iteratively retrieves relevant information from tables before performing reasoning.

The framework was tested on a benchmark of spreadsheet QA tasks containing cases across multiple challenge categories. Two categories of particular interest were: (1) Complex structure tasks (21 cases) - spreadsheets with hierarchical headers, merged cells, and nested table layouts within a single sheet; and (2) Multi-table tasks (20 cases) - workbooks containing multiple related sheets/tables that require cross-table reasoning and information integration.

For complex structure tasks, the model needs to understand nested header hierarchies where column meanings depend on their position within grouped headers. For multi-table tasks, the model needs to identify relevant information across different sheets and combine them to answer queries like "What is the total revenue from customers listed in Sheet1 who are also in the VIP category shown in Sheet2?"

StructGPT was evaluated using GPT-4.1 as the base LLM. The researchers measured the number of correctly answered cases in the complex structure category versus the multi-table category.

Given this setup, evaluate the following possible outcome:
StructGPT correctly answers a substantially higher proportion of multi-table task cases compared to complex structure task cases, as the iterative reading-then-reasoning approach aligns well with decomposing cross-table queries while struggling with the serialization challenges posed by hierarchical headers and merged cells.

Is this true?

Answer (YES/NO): NO